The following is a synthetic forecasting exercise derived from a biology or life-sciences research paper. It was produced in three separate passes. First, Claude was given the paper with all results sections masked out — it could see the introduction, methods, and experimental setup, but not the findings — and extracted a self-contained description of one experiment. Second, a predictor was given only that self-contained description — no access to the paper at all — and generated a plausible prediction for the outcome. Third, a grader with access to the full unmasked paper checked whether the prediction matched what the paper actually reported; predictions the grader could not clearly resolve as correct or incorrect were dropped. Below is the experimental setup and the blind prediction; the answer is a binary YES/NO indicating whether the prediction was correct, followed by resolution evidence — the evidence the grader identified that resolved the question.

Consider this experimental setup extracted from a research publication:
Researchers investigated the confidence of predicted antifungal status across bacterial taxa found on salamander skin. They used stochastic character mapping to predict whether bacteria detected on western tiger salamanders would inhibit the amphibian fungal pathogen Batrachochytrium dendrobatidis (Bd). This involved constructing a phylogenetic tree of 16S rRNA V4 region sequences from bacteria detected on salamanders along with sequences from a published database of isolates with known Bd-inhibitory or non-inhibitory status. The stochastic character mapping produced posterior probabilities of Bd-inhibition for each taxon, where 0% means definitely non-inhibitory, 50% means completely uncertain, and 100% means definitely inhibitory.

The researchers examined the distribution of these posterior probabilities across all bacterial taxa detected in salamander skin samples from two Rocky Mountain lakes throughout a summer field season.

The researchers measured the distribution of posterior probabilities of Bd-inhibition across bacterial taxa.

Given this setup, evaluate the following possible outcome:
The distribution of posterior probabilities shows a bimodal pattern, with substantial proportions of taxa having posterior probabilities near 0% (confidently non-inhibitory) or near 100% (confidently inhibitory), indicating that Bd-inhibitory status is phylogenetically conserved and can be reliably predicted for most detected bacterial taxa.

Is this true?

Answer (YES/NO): NO